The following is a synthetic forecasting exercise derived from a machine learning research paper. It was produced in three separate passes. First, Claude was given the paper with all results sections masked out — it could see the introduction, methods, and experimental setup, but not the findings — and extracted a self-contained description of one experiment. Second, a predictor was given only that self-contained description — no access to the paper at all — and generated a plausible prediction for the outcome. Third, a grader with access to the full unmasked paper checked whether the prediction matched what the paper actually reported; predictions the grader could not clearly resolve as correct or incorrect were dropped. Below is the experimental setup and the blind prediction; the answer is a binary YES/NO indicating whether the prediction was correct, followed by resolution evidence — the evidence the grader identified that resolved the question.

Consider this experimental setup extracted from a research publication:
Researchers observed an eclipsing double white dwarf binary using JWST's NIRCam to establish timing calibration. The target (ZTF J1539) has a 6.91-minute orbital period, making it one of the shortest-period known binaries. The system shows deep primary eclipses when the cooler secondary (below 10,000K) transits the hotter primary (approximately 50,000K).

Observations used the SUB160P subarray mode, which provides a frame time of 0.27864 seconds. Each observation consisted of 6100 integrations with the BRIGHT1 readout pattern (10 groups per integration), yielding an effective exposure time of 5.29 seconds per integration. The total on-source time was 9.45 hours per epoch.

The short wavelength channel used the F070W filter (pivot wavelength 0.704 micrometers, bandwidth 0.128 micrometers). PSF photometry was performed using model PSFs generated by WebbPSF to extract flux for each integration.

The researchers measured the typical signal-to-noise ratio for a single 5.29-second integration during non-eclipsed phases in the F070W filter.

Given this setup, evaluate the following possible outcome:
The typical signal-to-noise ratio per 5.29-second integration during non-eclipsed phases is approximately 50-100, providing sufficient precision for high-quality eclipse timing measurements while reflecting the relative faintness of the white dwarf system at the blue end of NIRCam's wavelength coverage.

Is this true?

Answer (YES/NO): NO